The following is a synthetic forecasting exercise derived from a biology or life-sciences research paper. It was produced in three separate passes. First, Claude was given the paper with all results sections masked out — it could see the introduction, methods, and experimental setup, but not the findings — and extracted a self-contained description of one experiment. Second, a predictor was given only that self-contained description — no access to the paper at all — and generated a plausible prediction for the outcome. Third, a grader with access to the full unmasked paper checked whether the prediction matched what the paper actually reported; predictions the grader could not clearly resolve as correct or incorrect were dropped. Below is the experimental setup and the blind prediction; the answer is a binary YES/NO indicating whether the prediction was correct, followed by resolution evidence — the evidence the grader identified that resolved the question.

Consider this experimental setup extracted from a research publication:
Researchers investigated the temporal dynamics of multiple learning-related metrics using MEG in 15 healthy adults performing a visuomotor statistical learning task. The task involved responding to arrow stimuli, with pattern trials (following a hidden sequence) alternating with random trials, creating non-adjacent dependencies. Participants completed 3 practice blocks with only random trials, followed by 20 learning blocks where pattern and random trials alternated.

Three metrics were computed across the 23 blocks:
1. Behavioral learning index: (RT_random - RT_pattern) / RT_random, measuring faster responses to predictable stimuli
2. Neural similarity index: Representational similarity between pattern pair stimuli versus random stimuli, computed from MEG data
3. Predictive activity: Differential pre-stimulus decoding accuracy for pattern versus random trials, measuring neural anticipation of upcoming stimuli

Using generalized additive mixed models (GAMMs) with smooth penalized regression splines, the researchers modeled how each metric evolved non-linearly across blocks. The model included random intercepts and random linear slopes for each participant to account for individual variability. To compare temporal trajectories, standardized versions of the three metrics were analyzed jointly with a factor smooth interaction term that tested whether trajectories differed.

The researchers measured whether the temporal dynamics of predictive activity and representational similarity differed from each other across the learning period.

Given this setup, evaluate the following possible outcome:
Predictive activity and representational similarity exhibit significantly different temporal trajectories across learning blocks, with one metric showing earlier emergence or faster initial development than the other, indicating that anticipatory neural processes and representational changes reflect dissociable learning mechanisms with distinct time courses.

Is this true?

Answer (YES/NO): YES